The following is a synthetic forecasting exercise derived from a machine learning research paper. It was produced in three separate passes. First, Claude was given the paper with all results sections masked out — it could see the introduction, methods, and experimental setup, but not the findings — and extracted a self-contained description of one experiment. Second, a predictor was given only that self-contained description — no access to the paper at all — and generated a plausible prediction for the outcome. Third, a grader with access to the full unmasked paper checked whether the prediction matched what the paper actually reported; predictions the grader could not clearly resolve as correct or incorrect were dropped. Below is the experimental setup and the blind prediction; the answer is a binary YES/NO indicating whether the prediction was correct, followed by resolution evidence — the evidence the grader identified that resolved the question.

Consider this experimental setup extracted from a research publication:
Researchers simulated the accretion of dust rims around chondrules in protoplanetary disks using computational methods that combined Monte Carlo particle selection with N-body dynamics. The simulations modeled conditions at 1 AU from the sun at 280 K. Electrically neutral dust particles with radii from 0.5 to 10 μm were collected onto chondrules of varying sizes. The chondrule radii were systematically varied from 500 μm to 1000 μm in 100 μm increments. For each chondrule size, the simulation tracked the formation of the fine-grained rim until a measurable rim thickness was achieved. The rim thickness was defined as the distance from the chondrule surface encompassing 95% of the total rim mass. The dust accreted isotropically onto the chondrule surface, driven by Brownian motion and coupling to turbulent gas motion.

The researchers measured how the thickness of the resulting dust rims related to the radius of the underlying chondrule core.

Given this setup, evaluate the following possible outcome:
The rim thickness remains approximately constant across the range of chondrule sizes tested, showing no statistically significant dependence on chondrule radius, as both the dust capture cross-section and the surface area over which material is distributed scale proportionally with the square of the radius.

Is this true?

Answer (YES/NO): NO